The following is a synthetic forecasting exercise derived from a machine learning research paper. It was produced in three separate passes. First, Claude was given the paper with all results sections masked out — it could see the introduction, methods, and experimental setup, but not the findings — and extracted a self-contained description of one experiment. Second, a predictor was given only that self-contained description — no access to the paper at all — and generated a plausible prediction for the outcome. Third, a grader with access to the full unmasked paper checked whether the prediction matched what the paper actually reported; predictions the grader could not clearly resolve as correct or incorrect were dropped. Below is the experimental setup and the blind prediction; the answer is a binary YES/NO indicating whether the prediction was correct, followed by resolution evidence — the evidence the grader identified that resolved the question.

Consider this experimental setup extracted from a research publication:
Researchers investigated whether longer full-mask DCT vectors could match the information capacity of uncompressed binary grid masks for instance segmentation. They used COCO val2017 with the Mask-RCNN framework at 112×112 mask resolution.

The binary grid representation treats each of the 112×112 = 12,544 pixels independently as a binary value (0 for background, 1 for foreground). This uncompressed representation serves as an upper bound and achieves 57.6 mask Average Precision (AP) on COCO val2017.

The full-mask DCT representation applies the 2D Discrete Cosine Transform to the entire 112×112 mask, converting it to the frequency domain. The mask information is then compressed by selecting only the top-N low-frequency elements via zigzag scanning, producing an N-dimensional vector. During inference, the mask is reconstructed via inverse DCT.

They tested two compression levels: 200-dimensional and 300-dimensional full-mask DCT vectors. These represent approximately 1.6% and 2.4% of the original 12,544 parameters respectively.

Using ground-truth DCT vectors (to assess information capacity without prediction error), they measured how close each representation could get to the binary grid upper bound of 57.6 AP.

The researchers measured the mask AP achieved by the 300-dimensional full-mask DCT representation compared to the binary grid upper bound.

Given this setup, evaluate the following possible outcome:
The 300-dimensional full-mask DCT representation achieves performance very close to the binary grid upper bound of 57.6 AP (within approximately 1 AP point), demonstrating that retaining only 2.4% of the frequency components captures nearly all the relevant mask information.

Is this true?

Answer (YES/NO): NO